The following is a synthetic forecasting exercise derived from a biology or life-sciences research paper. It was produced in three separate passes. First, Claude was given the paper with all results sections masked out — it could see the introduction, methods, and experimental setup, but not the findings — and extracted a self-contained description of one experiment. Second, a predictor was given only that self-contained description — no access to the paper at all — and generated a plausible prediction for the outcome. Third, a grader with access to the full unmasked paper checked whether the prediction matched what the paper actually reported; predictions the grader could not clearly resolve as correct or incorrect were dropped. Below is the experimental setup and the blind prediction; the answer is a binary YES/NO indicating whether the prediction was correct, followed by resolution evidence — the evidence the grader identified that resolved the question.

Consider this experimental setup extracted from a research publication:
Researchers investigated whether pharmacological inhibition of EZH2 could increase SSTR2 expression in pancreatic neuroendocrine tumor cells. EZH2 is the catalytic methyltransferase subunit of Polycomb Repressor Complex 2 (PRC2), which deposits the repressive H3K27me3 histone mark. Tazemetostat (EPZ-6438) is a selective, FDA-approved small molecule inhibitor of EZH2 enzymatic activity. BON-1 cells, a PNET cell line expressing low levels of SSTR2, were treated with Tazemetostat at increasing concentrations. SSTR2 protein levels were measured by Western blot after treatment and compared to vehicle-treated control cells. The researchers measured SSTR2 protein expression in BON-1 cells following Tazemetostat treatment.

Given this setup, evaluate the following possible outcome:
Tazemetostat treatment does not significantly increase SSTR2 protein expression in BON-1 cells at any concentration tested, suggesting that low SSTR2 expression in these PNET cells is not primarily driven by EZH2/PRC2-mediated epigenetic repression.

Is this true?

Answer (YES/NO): NO